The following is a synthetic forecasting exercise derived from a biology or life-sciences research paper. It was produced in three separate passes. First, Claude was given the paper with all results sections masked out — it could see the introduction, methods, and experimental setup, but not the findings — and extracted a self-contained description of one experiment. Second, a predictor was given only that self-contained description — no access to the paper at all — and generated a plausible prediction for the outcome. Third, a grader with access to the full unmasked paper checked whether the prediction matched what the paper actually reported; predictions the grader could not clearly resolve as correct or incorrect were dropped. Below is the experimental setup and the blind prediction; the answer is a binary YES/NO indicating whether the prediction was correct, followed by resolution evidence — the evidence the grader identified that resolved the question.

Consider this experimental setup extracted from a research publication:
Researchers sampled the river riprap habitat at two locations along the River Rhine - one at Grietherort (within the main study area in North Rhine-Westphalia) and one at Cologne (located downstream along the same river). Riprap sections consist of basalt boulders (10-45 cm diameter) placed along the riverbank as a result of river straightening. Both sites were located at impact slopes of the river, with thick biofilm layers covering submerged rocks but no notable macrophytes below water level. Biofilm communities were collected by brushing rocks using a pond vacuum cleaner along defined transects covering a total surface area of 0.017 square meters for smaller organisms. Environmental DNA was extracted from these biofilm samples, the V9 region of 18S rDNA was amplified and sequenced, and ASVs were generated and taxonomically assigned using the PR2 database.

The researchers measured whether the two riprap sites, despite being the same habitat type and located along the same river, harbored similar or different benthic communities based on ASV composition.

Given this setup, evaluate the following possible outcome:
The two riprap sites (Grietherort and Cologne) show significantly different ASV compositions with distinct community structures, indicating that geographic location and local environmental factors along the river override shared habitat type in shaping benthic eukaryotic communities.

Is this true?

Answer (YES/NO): NO